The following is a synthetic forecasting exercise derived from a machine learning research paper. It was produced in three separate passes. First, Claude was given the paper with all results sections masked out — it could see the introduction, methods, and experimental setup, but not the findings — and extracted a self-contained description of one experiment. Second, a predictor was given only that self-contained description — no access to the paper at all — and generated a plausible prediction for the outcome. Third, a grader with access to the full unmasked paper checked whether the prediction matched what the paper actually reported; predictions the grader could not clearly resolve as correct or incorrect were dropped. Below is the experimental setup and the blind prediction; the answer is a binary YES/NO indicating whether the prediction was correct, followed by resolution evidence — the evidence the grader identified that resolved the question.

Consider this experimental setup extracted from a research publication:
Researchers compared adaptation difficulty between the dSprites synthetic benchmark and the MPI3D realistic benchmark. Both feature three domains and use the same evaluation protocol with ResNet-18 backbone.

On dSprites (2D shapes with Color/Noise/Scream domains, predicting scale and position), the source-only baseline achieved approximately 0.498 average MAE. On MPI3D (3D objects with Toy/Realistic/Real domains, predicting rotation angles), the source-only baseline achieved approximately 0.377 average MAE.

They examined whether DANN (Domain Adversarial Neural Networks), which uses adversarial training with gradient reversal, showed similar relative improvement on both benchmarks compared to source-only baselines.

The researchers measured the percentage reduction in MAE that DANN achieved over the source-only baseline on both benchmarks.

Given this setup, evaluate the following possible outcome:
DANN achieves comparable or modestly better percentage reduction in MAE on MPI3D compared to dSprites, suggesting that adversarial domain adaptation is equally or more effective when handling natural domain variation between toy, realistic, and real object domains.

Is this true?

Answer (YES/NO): NO